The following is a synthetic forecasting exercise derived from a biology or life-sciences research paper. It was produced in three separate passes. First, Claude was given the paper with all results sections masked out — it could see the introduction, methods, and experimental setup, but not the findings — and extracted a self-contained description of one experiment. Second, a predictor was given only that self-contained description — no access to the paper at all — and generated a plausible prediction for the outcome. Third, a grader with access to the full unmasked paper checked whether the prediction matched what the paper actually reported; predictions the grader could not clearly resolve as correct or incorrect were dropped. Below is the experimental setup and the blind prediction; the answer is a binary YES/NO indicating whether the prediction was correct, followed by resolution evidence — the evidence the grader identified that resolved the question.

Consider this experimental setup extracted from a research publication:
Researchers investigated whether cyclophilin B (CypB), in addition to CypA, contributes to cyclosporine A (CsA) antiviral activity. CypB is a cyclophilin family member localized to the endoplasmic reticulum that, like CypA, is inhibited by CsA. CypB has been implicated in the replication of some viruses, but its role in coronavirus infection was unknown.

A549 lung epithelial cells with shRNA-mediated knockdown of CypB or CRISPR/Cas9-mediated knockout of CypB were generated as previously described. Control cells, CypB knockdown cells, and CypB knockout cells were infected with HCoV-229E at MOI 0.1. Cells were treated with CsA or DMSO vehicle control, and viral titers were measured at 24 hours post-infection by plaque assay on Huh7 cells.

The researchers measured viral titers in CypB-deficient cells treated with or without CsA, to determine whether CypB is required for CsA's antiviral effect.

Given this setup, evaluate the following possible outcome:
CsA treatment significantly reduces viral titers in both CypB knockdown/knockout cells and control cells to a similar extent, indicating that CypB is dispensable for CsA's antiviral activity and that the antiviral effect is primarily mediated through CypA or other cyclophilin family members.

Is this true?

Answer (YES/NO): NO